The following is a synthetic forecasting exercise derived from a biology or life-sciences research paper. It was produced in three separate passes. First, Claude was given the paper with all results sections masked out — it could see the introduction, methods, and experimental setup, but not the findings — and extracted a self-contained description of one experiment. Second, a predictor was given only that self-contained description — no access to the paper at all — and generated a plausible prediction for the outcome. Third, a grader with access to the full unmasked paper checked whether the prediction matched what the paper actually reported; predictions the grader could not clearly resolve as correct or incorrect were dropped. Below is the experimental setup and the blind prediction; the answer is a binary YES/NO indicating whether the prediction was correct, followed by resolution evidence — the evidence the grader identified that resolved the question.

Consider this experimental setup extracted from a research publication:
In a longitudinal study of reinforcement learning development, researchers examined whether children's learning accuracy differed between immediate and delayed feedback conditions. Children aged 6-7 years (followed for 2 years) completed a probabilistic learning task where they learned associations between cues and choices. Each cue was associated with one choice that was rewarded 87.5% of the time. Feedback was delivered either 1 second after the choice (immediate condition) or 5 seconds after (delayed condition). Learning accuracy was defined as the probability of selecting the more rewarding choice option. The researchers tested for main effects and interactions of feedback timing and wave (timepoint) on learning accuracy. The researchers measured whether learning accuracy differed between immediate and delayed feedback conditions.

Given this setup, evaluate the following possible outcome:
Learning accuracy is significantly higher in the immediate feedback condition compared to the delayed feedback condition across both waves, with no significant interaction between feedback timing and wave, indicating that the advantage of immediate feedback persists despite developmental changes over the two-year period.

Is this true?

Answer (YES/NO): NO